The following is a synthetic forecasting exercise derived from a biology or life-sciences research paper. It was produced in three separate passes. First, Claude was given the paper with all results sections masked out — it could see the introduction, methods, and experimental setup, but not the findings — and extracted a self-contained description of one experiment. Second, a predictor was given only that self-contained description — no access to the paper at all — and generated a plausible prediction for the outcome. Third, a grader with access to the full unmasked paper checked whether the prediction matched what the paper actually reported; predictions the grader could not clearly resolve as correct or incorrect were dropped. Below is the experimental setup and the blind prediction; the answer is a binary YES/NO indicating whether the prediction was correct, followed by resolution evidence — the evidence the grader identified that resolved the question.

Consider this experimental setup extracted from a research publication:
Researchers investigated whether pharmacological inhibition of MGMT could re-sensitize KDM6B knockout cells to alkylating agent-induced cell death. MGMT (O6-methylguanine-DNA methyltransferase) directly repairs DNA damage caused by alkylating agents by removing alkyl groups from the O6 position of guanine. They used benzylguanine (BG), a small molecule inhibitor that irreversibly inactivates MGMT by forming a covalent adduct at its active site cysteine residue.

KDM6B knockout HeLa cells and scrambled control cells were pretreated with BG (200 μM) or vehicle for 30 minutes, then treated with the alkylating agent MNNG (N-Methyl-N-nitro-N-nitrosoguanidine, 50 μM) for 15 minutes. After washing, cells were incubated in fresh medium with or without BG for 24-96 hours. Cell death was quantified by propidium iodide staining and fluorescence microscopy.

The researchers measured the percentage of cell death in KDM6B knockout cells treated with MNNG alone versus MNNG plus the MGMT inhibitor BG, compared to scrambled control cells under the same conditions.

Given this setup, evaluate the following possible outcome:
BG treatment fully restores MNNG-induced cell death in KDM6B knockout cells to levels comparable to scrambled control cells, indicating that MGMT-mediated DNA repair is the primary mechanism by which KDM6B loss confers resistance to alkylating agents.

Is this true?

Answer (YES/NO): NO